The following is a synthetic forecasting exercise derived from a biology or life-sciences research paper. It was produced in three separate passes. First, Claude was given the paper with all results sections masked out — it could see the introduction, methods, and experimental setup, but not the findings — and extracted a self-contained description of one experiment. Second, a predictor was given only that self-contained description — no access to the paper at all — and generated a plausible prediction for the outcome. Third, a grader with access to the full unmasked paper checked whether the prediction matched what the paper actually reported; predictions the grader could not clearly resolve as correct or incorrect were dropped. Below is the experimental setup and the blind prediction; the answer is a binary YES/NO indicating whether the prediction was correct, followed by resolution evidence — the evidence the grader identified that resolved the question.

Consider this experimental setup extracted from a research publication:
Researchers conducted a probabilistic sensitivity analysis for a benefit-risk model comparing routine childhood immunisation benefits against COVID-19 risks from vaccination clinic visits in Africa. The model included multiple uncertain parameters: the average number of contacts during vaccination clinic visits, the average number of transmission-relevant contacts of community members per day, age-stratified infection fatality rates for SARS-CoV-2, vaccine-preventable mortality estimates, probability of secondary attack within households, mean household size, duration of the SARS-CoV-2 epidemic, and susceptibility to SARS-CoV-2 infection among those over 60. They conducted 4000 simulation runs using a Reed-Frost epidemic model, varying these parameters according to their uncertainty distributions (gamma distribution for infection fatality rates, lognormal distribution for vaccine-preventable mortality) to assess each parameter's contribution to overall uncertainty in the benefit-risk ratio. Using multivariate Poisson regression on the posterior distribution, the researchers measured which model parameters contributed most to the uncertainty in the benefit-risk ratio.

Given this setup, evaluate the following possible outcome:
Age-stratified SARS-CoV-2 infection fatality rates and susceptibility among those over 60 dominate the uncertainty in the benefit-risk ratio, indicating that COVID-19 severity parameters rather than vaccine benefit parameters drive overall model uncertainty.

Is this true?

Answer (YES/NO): NO